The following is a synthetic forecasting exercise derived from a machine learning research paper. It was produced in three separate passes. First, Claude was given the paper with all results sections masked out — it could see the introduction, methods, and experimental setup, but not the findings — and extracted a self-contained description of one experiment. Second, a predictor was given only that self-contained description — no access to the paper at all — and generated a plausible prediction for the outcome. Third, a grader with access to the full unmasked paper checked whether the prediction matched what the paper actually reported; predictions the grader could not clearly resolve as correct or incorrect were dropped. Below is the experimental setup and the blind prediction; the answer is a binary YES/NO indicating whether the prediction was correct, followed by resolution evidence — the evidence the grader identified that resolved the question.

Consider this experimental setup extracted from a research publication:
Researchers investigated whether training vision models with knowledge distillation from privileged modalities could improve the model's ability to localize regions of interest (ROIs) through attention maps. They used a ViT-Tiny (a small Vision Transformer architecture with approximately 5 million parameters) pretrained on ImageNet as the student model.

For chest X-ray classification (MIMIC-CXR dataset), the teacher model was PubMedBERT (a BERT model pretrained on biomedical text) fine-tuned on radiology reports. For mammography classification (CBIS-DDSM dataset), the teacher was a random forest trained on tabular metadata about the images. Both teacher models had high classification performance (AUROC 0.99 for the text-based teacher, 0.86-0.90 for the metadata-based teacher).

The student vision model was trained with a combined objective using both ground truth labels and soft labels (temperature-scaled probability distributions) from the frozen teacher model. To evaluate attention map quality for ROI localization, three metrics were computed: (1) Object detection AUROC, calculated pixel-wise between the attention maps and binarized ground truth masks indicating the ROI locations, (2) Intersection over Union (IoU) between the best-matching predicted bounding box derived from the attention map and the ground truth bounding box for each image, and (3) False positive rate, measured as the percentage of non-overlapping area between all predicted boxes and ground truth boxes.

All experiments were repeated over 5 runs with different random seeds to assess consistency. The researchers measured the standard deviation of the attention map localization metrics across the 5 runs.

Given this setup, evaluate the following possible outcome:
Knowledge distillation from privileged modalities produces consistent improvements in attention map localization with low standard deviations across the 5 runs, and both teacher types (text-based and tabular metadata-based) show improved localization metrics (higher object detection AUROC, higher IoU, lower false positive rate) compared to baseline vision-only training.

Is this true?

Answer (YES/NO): NO